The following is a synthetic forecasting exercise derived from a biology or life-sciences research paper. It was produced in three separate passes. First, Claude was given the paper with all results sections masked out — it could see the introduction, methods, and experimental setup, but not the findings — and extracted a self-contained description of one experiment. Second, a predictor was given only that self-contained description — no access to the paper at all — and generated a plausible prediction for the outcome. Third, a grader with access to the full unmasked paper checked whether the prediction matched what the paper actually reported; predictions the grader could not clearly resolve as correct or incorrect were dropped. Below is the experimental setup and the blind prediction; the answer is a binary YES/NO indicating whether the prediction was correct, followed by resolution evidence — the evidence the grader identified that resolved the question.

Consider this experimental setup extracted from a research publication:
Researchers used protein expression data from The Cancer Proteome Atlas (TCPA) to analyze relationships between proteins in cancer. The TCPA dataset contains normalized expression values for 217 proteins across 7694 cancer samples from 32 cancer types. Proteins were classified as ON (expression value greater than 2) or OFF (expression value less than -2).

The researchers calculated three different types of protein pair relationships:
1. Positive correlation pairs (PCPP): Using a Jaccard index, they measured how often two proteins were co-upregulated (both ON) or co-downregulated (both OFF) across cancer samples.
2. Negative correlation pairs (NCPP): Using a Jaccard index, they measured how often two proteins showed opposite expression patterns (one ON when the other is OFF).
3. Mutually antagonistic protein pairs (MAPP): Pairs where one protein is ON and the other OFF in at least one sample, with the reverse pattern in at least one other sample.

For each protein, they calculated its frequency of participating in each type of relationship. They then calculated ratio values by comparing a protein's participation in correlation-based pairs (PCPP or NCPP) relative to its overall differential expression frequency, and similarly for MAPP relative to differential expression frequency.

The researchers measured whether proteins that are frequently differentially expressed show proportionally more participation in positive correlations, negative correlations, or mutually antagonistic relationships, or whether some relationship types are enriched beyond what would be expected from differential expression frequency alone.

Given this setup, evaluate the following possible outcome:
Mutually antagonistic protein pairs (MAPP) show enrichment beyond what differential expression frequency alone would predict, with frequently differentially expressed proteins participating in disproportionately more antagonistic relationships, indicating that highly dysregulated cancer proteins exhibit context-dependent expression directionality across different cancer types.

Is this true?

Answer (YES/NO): YES